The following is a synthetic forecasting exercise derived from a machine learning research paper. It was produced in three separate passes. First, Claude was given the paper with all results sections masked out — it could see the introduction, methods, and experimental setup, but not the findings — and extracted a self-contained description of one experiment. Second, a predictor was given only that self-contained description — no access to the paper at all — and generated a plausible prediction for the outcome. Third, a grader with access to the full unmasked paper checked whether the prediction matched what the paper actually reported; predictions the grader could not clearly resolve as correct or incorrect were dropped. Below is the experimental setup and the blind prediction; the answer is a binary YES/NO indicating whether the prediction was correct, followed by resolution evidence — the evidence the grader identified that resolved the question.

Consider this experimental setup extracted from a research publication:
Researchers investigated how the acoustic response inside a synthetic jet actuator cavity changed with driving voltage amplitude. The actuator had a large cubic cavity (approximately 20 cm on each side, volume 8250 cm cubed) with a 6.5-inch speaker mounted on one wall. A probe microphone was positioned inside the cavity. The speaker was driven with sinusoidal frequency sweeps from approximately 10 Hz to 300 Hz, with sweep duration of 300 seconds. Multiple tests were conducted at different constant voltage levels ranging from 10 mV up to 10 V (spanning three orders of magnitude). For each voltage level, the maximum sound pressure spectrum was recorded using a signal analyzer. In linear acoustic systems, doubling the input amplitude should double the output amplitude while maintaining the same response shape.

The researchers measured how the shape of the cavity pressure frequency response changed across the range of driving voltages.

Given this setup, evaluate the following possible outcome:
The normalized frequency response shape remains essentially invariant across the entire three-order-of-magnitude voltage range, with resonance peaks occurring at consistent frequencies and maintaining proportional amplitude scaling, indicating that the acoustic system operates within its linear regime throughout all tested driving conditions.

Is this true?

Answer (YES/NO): NO